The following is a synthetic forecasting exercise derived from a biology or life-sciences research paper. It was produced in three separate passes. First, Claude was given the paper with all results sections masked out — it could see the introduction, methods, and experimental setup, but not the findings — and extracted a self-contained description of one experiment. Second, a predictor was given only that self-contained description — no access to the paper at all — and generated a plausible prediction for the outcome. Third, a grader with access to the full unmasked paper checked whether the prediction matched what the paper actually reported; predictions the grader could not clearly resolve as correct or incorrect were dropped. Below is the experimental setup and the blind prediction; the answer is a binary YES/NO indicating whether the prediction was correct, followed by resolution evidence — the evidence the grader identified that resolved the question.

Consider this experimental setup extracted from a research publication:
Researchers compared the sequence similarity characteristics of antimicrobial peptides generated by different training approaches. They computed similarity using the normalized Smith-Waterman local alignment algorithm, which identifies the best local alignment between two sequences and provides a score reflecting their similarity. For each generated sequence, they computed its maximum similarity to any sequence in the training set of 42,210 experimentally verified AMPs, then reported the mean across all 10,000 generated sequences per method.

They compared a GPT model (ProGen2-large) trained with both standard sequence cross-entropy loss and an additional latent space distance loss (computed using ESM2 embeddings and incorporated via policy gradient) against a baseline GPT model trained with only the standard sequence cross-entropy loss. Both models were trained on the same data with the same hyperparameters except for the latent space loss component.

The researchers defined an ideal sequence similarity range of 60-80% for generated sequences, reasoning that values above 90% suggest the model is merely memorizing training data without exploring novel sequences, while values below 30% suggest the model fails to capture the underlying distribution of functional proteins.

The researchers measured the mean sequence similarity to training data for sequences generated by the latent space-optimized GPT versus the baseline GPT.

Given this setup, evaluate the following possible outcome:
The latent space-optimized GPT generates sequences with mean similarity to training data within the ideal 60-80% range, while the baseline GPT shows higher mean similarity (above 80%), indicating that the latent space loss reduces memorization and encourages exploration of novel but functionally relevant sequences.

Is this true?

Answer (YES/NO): NO